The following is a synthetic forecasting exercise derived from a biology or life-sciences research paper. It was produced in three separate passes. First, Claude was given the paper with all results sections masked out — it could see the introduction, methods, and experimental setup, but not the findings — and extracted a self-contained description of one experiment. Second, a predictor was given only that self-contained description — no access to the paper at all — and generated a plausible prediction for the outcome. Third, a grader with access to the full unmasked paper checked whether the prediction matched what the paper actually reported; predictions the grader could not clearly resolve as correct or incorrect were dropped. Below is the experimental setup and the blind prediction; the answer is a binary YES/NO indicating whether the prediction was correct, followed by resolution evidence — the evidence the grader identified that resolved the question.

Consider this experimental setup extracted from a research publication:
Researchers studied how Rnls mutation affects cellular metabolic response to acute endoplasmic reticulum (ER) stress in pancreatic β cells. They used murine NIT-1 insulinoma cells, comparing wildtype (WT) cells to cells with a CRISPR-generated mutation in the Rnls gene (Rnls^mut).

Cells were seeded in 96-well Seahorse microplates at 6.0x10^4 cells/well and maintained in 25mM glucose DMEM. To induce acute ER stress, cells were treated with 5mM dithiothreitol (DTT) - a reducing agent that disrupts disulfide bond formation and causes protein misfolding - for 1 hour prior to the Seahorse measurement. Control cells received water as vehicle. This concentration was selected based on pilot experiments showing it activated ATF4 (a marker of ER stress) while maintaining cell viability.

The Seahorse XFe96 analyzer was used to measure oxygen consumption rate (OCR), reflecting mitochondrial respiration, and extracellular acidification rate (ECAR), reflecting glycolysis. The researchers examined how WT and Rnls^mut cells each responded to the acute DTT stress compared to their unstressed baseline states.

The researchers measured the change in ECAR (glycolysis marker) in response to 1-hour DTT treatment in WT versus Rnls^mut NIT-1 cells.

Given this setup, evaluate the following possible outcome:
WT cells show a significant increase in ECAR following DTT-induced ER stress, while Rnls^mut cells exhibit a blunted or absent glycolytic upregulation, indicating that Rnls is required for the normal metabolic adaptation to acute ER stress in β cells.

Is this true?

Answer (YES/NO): NO